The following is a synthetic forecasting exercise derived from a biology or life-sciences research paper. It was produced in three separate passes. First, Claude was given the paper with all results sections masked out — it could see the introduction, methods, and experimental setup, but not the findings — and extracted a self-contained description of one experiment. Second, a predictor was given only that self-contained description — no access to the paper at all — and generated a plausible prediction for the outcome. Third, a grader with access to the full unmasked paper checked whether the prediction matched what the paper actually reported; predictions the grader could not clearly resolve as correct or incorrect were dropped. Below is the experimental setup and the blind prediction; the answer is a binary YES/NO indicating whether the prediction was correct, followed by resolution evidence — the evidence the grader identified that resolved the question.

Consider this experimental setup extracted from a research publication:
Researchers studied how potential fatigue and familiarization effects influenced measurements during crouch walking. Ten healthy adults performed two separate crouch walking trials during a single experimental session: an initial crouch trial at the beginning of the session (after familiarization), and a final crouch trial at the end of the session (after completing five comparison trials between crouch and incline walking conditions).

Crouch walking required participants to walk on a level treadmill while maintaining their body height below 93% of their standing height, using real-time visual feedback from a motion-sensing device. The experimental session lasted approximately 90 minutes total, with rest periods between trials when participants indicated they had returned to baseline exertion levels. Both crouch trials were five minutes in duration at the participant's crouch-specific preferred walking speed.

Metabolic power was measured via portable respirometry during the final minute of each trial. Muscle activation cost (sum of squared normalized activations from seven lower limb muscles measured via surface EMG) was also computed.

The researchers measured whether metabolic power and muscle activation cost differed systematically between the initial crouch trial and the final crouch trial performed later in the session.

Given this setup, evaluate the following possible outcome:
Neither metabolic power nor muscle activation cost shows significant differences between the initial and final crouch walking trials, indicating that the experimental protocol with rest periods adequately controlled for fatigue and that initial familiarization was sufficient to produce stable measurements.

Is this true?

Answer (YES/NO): YES